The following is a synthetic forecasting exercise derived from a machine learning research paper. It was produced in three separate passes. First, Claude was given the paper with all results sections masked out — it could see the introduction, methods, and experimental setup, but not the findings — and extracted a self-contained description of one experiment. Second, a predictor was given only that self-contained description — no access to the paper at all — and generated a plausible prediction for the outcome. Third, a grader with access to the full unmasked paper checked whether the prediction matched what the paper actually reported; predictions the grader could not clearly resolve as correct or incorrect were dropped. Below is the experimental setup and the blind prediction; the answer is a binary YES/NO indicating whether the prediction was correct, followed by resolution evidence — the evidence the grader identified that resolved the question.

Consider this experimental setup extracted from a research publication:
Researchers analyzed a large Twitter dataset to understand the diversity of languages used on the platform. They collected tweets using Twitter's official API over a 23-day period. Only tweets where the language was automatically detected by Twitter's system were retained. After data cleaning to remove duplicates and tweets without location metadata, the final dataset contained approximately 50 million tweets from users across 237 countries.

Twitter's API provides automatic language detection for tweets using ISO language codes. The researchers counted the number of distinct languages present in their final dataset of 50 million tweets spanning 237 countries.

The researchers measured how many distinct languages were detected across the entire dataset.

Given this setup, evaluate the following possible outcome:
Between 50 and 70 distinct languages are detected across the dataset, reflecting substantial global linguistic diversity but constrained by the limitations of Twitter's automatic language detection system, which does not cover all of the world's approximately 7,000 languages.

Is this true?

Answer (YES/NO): YES